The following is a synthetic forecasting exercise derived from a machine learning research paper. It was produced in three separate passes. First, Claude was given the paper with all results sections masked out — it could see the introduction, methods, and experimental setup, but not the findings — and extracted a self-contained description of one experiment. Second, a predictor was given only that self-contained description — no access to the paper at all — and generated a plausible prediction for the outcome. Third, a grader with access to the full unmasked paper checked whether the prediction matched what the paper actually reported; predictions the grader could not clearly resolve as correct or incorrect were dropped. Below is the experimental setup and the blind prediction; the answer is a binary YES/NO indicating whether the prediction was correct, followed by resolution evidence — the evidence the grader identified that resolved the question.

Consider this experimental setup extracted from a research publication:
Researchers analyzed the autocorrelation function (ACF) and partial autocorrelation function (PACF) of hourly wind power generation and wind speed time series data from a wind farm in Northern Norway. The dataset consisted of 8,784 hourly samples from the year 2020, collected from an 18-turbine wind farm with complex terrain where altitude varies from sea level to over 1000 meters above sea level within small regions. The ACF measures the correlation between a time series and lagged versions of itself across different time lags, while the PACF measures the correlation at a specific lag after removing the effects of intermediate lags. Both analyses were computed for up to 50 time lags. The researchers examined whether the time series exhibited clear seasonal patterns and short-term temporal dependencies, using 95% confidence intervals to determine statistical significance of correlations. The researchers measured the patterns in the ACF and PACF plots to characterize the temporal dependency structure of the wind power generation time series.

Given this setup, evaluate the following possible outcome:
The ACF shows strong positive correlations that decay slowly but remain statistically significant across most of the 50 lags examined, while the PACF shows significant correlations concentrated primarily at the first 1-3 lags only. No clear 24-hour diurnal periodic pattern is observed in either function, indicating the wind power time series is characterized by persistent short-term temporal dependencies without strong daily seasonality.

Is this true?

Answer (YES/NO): YES